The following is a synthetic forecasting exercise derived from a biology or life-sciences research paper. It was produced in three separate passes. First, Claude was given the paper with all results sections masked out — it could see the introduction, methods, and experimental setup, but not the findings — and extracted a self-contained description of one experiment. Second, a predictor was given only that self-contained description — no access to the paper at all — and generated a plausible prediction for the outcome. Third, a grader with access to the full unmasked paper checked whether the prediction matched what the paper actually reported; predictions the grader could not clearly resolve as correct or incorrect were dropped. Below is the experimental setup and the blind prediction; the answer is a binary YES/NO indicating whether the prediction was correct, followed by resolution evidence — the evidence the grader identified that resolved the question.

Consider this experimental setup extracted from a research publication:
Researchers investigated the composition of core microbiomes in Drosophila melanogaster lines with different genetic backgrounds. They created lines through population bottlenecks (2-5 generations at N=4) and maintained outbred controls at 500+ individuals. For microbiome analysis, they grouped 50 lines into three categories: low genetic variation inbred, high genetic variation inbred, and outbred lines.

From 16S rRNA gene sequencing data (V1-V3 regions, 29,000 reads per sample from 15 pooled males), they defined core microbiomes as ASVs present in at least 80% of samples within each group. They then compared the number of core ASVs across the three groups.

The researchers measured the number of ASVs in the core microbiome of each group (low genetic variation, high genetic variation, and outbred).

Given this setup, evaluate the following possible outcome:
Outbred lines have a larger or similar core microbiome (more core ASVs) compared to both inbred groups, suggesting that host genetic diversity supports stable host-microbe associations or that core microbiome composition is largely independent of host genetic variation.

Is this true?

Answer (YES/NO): YES